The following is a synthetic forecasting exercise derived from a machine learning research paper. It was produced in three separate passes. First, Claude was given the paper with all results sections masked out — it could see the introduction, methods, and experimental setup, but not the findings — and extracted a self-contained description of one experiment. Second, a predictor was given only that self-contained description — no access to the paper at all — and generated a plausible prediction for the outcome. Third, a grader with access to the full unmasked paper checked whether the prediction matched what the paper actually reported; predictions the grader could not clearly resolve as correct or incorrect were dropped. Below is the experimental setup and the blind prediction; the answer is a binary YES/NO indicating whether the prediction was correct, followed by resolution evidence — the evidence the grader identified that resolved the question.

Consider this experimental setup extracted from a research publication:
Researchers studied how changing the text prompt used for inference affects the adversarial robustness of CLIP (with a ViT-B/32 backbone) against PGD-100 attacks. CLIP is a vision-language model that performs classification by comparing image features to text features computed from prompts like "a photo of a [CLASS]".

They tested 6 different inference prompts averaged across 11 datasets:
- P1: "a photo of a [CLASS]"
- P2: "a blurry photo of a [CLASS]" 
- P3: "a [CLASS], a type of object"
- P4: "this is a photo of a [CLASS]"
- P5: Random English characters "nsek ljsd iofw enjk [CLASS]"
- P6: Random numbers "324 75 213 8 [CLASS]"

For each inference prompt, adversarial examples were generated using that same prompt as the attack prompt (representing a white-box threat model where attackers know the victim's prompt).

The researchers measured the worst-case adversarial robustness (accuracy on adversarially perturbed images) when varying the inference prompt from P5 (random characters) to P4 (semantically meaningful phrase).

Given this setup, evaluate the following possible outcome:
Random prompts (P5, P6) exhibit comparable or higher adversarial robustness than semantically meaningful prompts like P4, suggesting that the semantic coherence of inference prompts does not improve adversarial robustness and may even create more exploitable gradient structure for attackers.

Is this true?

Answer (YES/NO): NO